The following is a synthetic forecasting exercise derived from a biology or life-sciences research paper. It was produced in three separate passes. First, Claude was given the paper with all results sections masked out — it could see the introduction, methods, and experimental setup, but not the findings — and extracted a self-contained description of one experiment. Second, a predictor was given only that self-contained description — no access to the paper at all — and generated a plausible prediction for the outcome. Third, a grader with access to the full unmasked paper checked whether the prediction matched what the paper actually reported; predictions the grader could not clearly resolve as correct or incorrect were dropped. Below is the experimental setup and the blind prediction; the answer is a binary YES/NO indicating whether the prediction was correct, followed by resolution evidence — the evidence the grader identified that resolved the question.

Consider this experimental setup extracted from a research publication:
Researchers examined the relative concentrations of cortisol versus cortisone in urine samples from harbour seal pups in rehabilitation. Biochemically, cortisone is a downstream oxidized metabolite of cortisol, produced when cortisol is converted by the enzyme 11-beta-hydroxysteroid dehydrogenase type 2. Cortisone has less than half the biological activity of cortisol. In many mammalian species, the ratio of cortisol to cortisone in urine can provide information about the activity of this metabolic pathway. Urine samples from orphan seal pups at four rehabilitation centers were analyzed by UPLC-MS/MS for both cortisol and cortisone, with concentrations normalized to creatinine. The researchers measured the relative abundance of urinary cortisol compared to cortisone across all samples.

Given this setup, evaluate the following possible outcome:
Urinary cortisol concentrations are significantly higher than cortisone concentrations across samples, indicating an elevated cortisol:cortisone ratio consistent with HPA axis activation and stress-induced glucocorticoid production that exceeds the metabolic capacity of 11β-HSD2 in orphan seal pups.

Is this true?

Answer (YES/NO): NO